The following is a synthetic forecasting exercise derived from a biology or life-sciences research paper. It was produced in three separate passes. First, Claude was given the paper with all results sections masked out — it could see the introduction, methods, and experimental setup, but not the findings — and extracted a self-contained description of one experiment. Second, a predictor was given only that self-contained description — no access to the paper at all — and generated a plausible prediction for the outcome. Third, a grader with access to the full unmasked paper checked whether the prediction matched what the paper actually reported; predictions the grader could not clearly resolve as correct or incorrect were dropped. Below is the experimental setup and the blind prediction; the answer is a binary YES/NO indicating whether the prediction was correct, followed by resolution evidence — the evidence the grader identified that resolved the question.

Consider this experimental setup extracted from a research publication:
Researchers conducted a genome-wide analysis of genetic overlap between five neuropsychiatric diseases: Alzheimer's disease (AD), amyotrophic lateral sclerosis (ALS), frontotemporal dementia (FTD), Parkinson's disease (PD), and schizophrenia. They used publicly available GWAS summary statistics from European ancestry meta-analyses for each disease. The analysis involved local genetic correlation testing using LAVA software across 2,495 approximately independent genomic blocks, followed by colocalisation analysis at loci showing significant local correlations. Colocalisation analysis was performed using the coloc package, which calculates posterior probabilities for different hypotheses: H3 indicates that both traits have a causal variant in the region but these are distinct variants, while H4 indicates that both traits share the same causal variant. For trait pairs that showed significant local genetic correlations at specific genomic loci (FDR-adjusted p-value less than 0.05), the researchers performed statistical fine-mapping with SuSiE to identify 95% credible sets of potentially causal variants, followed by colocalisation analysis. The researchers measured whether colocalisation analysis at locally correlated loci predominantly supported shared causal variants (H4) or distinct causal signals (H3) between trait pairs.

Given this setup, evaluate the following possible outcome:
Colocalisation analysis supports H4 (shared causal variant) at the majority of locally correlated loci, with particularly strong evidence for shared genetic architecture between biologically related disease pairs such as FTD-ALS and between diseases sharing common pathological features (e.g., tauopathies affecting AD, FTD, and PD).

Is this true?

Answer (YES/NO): NO